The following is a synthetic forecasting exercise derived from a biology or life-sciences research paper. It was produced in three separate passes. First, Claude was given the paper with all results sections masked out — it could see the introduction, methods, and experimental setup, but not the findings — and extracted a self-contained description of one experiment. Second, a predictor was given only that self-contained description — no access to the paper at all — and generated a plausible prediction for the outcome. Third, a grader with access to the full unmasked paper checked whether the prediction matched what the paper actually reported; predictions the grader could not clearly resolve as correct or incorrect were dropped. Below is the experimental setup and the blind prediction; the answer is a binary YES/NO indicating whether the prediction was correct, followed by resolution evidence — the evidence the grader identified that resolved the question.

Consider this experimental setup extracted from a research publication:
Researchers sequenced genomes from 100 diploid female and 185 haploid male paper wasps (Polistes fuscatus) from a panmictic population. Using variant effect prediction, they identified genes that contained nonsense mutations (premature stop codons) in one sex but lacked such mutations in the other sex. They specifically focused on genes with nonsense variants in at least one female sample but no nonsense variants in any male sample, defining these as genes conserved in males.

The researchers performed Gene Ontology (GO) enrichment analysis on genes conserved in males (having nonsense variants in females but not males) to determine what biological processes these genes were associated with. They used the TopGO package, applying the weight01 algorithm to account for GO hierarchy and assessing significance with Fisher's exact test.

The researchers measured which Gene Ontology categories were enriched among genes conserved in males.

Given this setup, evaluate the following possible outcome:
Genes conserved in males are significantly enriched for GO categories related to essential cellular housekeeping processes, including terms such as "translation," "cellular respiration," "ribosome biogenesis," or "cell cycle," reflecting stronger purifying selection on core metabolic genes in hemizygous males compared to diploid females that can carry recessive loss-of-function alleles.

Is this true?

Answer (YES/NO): NO